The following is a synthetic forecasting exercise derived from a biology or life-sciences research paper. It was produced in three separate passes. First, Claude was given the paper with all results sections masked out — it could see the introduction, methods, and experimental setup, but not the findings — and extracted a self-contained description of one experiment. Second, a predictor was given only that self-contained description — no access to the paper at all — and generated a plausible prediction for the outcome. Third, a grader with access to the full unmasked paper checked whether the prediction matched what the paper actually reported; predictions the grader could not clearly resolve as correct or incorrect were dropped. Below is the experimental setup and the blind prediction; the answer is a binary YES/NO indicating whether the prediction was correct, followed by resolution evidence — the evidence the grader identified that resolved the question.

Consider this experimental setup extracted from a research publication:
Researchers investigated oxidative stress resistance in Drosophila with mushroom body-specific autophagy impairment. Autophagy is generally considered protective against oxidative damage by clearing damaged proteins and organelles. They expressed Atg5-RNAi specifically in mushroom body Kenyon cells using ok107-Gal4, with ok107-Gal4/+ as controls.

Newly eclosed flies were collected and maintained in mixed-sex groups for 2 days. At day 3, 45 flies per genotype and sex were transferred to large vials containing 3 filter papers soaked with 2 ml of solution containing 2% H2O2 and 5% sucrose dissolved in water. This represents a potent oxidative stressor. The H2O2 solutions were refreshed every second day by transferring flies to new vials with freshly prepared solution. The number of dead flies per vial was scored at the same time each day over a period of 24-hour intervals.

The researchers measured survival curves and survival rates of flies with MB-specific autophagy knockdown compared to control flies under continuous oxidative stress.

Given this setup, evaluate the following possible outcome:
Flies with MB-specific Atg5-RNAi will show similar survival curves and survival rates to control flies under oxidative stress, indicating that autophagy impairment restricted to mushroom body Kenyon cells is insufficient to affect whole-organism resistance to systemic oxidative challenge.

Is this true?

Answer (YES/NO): YES